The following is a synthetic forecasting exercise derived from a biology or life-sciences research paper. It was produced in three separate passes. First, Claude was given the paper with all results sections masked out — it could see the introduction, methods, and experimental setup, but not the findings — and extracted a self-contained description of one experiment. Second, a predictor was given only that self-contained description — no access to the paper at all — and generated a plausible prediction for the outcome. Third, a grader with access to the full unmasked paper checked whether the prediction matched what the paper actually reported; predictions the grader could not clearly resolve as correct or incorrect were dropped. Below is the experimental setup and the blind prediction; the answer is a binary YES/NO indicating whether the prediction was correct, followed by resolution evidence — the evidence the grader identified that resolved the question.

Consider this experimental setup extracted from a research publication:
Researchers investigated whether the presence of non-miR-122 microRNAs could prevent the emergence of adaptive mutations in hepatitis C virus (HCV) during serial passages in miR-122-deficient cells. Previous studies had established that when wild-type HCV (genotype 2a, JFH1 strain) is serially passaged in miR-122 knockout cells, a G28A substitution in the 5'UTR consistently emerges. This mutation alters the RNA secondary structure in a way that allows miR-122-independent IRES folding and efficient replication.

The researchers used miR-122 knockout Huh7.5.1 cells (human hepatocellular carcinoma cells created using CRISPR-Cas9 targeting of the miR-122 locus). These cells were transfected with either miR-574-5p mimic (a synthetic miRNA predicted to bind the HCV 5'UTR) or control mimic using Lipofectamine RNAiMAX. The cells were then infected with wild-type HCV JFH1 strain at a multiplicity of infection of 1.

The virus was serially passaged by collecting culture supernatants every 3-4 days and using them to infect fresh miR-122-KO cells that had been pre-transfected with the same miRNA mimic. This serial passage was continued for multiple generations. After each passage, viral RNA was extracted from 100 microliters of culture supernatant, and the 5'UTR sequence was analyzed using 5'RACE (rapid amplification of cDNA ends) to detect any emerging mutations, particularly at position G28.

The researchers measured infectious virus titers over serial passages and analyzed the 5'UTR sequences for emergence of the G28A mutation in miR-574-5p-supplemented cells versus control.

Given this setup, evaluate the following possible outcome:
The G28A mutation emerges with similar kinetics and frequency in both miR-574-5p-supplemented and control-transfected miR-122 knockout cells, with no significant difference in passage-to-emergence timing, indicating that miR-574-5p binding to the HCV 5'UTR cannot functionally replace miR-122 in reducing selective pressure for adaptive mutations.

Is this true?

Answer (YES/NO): YES